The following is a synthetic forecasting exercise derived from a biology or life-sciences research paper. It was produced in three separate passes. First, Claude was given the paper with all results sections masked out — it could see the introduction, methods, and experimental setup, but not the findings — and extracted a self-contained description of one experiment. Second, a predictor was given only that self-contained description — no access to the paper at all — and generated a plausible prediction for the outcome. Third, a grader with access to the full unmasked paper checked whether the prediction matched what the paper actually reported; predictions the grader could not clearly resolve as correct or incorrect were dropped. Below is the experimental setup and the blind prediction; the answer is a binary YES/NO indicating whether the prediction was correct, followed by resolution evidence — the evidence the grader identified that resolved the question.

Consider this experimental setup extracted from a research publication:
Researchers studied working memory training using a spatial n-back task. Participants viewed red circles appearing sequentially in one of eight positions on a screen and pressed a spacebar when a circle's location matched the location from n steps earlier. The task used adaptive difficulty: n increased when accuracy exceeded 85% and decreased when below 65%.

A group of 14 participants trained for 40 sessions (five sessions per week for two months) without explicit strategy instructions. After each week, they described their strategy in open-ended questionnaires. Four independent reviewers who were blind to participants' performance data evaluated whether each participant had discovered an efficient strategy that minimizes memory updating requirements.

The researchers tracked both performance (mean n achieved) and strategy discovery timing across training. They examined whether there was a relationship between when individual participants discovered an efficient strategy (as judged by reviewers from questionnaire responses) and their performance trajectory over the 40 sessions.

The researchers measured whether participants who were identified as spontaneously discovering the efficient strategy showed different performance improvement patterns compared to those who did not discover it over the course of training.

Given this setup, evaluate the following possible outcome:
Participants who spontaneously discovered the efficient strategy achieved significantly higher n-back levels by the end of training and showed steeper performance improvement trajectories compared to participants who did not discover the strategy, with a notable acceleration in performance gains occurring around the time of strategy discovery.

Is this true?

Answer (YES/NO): YES